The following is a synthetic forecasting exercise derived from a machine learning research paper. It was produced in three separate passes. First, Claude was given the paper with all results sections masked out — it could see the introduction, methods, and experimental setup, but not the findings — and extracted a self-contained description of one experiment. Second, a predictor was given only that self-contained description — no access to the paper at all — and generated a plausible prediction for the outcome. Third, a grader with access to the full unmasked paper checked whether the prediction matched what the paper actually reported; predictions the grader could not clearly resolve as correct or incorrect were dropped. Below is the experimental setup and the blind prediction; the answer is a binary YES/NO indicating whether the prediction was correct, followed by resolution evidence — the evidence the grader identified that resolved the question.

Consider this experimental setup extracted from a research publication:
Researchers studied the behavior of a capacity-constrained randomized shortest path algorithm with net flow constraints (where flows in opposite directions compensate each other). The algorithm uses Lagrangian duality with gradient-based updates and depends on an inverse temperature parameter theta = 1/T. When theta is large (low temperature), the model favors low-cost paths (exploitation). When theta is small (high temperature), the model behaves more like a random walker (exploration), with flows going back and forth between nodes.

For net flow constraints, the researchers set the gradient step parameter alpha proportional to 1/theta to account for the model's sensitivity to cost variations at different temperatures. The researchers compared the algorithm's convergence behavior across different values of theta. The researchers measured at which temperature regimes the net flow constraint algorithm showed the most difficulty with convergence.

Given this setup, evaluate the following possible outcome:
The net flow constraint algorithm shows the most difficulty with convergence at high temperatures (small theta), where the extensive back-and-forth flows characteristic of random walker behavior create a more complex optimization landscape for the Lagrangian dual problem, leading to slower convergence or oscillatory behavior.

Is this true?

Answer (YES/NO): YES